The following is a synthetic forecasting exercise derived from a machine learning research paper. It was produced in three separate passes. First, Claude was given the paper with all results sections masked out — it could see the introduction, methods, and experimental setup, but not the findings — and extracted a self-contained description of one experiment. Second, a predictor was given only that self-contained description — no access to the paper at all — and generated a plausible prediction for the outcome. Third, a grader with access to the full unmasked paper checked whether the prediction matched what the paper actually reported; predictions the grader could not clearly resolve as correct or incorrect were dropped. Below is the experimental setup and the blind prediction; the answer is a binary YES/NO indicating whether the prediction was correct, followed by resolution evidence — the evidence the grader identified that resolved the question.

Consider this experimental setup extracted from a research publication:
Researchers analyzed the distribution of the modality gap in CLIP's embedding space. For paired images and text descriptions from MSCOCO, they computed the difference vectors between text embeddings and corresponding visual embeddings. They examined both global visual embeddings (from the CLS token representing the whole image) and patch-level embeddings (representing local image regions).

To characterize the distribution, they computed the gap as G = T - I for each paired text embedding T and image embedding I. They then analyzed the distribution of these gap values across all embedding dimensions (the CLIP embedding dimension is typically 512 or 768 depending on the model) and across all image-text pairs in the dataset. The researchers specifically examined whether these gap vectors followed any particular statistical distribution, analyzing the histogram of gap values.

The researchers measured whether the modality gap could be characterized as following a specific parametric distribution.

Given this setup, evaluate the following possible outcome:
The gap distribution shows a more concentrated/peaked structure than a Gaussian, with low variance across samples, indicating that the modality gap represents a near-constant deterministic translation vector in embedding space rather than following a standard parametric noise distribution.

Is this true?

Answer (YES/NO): NO